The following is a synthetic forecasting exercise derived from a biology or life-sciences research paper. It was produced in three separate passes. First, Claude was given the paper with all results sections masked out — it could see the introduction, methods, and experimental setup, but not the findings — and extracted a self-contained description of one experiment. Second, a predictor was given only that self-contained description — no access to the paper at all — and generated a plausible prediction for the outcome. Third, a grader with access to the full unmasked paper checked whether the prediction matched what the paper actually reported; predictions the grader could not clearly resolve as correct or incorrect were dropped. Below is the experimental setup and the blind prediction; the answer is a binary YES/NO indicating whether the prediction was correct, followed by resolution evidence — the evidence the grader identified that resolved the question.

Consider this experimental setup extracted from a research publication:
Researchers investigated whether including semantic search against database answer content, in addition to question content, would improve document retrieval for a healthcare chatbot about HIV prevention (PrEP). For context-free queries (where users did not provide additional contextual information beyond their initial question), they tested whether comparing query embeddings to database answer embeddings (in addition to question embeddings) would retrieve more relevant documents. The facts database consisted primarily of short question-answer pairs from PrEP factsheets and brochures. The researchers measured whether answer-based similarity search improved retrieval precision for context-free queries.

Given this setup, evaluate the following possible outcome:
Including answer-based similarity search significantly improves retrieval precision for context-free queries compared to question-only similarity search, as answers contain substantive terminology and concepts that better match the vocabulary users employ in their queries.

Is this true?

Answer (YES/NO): NO